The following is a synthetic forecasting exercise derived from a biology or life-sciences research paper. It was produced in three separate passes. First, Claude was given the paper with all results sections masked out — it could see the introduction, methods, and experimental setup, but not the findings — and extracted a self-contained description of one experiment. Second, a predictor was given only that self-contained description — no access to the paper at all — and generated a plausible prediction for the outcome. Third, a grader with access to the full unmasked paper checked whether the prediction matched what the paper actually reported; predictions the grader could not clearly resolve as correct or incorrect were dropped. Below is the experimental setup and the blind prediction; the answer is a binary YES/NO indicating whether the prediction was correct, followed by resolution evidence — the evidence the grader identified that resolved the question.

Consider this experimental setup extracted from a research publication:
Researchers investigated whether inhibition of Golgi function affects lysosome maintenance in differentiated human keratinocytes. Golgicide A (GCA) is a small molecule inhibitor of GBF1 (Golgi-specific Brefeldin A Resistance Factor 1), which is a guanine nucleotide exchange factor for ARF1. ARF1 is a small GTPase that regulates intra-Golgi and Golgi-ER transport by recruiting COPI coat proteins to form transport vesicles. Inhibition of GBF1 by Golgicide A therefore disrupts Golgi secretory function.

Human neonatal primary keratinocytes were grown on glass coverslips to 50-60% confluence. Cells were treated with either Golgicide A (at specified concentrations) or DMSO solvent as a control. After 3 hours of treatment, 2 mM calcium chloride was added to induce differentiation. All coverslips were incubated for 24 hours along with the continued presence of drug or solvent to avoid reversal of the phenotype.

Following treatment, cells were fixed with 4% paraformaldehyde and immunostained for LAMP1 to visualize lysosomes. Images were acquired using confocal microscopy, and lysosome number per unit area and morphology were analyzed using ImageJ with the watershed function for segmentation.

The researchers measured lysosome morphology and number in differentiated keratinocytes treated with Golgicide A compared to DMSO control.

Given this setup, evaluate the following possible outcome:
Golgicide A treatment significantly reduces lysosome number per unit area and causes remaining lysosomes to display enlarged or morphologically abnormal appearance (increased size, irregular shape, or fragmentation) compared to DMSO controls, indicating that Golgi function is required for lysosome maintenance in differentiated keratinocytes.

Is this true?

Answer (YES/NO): NO